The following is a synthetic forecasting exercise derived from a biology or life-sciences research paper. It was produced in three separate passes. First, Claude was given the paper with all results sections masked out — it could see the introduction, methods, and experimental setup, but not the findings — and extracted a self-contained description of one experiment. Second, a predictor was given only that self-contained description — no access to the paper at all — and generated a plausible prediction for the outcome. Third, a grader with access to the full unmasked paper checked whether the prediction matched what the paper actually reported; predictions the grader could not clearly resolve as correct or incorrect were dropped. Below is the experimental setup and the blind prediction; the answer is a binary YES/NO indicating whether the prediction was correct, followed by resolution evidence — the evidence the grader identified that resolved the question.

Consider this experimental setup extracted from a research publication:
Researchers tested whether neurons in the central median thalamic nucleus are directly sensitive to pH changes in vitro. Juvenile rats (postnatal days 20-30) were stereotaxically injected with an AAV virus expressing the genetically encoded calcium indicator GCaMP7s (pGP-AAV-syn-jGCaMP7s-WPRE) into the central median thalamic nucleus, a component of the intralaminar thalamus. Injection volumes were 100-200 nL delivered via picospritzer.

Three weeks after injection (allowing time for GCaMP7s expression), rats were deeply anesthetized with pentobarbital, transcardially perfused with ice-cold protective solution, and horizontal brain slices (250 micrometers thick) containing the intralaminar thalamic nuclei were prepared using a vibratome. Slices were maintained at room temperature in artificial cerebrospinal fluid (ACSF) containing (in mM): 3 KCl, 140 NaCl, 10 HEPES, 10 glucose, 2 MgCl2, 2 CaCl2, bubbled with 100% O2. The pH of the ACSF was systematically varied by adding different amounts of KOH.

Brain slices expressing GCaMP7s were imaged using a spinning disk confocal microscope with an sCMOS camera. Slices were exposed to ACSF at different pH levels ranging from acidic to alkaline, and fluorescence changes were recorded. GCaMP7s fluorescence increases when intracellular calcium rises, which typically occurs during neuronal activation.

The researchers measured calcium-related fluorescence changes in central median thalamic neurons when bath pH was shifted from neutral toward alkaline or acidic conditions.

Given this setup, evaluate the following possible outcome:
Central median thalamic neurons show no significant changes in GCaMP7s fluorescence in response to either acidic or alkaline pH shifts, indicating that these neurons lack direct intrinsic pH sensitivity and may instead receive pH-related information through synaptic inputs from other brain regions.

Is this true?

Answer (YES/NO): NO